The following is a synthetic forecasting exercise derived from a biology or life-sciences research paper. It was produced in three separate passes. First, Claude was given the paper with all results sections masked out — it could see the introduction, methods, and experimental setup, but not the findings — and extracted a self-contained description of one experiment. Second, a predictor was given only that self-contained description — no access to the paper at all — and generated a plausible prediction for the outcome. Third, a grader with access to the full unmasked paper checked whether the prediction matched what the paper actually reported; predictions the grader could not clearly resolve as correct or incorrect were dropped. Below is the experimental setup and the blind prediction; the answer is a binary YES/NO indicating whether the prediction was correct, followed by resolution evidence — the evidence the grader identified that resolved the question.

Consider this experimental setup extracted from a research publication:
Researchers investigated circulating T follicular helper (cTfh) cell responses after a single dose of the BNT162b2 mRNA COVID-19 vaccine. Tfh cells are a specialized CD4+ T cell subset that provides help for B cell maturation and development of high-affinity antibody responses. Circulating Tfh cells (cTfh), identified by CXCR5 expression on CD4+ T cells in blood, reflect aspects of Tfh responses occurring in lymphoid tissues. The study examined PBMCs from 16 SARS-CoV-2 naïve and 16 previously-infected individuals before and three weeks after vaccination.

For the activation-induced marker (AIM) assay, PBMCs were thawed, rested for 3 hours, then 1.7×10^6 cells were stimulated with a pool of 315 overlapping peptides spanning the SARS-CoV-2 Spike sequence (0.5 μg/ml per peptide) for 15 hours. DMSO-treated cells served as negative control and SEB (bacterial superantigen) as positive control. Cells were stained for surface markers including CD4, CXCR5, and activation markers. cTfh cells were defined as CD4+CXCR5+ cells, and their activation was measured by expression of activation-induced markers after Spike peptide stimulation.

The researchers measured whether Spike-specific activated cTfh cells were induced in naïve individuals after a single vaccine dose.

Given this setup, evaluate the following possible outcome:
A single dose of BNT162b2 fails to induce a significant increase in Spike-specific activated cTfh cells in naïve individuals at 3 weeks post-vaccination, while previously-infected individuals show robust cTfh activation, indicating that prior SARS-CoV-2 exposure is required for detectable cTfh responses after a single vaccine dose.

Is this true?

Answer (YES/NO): NO